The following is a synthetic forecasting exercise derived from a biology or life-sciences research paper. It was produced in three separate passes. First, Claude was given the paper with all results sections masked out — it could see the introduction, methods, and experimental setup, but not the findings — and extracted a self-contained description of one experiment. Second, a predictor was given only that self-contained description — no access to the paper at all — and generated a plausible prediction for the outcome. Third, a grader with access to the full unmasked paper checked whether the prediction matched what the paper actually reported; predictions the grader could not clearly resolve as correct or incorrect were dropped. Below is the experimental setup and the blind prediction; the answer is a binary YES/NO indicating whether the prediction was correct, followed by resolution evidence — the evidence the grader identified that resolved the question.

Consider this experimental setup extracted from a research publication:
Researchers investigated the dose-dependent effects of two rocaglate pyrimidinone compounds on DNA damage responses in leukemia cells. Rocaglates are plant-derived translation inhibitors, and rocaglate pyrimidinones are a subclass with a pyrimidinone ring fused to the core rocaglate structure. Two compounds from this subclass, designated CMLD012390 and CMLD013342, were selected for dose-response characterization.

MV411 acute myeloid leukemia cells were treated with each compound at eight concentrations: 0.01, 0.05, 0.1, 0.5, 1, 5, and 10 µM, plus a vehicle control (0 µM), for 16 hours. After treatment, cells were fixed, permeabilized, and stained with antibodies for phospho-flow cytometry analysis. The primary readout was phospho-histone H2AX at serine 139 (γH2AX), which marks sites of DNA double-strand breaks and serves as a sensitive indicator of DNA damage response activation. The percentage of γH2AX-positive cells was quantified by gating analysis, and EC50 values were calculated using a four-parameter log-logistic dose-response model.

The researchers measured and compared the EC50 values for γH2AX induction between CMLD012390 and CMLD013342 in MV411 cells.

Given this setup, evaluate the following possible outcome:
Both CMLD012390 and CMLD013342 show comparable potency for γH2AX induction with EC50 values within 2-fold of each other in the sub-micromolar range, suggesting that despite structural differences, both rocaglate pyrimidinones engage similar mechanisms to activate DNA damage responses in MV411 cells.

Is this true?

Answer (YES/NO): NO